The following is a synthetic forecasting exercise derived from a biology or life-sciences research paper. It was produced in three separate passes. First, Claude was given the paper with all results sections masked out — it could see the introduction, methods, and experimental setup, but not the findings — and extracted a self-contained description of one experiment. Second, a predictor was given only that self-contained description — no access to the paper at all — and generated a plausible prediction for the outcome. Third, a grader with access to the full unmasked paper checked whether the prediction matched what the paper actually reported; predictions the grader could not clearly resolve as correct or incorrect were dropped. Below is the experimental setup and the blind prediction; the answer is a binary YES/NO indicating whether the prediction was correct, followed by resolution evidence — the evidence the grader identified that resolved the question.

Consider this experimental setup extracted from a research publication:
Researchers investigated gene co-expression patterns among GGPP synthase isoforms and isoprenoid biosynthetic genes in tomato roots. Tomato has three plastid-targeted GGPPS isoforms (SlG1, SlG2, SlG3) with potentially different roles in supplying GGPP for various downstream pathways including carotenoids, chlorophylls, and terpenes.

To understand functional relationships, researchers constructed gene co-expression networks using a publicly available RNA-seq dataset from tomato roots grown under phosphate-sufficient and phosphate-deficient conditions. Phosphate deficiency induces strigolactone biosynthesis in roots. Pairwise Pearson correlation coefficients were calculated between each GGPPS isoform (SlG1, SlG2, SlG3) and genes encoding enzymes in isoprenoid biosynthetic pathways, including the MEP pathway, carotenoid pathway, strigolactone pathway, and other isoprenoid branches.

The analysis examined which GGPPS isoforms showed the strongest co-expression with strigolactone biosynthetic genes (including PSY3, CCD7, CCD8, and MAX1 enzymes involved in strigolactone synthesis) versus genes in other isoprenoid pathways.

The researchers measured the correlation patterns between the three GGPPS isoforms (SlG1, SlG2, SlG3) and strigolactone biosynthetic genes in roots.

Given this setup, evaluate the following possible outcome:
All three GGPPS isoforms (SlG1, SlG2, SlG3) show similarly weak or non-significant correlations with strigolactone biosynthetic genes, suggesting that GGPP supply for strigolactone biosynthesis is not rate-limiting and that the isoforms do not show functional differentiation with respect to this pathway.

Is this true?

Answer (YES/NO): NO